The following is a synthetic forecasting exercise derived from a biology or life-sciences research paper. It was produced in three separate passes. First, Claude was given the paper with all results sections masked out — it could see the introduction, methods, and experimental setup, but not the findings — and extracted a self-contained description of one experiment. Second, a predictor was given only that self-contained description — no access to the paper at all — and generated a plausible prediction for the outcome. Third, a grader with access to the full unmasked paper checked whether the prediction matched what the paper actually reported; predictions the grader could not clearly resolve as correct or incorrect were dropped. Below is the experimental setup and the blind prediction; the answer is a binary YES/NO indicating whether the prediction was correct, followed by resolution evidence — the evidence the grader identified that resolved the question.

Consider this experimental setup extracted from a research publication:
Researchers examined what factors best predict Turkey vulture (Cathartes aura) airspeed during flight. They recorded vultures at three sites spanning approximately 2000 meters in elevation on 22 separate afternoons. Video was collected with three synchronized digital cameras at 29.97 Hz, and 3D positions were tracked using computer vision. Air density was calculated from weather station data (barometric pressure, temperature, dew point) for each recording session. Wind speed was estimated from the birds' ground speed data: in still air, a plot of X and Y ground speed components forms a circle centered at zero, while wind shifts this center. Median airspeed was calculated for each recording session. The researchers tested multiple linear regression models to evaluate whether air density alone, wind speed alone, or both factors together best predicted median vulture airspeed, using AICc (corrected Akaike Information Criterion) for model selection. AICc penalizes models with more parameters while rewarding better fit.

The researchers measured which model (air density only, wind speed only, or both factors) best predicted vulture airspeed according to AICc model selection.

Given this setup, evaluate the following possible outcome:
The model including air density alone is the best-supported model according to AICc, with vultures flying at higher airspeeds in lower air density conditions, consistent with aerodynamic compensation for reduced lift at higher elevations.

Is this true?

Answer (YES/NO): NO